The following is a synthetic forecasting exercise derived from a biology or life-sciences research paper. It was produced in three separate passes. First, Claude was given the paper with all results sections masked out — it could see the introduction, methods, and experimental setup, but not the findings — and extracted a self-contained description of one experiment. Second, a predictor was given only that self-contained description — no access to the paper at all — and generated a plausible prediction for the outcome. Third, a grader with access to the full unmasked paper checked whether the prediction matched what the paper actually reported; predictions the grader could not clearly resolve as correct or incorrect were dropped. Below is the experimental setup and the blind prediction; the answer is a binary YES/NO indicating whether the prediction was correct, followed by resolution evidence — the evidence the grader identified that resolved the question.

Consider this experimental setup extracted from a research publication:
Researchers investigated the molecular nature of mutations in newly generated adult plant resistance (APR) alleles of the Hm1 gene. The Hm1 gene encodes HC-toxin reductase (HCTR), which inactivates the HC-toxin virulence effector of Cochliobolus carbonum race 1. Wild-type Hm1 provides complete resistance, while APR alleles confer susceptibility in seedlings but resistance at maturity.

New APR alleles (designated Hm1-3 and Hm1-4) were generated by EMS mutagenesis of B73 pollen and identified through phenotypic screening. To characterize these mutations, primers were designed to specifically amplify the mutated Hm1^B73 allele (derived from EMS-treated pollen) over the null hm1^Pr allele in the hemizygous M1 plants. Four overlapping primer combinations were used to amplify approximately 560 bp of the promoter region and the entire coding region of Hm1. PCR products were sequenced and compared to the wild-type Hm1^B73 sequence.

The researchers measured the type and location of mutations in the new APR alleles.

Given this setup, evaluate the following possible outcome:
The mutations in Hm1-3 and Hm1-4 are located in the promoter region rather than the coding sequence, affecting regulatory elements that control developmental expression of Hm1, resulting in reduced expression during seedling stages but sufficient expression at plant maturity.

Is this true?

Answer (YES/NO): NO